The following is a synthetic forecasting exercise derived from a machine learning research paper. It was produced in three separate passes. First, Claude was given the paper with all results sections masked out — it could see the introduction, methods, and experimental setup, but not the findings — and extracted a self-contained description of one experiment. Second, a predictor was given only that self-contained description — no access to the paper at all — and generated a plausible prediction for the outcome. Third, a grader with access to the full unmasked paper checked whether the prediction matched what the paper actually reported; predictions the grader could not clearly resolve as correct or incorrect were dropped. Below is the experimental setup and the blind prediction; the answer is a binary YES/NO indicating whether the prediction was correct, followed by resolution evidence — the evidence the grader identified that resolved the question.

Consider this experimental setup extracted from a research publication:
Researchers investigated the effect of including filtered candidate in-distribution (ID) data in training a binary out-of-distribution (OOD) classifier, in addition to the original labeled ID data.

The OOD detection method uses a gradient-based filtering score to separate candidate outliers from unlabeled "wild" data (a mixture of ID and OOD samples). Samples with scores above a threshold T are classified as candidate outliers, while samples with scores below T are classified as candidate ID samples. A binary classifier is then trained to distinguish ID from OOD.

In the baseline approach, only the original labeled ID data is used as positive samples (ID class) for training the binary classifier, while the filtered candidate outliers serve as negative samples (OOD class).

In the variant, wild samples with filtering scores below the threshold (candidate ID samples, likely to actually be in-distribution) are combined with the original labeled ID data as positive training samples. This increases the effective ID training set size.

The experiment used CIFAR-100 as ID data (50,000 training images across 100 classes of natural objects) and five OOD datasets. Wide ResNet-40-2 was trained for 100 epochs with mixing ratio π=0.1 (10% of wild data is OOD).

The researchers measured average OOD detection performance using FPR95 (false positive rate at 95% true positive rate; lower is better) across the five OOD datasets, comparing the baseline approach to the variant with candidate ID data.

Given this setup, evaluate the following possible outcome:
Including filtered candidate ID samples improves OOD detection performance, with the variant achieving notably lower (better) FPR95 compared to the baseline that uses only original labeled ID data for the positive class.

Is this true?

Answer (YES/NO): NO